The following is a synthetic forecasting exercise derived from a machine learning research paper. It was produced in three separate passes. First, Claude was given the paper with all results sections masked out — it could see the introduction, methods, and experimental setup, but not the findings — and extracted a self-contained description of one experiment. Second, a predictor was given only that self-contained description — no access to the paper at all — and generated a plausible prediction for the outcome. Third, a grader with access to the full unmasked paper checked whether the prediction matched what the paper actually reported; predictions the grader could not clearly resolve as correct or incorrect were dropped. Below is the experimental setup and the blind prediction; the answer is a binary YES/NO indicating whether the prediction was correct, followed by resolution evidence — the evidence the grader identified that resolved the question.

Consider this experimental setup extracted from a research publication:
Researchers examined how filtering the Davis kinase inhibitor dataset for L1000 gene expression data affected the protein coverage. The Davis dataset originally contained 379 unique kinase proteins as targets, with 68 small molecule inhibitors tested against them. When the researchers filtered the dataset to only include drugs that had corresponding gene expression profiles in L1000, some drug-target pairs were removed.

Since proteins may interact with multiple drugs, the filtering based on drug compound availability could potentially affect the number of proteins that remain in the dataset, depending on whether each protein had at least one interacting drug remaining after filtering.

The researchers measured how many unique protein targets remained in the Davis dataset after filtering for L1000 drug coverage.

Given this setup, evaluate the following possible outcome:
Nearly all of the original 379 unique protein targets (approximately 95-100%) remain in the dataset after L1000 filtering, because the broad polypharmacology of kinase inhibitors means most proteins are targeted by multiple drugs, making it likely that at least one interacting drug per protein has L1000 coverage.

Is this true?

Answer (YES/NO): YES